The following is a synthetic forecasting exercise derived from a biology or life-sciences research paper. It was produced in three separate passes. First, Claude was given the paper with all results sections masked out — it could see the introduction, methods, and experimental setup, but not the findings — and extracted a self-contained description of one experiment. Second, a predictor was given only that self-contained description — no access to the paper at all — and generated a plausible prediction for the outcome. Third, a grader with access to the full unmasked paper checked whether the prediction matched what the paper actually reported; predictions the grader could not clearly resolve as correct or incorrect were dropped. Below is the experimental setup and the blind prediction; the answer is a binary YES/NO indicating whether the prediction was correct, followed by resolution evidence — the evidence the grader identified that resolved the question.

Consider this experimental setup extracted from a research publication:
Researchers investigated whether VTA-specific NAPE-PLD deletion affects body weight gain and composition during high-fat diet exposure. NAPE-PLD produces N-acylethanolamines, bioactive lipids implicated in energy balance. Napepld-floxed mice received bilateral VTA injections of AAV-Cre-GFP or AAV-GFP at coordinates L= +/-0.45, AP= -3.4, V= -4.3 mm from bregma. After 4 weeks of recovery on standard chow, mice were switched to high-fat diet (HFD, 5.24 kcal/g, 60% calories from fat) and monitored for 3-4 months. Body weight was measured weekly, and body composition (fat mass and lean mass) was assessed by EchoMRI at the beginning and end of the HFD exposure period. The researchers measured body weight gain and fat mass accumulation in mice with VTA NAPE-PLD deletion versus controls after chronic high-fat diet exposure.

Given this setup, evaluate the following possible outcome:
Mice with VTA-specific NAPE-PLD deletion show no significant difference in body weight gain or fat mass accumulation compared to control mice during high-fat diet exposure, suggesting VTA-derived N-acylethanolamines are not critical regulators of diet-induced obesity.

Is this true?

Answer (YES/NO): NO